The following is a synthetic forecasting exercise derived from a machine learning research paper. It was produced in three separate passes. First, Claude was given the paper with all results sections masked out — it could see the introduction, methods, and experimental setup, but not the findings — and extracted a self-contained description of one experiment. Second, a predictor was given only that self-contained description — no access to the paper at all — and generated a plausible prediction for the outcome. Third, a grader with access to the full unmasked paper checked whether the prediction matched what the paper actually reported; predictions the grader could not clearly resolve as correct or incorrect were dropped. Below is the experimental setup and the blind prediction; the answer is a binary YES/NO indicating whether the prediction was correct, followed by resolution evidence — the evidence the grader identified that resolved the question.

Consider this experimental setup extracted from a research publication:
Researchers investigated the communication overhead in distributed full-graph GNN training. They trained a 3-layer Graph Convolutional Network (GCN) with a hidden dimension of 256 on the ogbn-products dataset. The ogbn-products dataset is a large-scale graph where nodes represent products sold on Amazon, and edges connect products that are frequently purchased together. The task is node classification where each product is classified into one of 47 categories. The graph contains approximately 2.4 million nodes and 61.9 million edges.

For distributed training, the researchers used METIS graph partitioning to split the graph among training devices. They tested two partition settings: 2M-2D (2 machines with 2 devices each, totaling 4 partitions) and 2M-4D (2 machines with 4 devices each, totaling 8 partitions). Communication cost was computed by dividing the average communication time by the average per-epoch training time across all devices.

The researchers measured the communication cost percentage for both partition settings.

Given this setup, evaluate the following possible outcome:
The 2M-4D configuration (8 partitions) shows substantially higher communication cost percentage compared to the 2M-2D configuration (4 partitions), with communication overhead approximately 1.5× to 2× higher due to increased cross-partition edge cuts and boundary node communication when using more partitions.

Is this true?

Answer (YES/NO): NO